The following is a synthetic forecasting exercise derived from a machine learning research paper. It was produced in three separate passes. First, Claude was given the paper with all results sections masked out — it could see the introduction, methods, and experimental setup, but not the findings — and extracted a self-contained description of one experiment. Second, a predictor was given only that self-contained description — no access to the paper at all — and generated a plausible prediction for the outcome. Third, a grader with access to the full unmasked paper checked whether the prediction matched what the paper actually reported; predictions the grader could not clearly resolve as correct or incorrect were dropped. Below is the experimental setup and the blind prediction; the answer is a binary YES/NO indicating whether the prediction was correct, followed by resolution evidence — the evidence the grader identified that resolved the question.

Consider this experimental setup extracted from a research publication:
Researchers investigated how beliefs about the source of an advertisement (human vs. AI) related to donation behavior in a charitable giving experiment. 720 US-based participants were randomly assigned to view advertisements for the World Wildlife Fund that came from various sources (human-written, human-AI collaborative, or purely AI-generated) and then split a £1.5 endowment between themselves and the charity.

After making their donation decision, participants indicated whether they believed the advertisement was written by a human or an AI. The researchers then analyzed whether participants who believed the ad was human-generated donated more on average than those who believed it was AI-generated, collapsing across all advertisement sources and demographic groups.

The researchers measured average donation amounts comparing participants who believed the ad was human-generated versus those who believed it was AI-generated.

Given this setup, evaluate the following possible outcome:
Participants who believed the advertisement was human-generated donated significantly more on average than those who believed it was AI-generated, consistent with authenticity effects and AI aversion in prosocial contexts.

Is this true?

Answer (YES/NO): NO